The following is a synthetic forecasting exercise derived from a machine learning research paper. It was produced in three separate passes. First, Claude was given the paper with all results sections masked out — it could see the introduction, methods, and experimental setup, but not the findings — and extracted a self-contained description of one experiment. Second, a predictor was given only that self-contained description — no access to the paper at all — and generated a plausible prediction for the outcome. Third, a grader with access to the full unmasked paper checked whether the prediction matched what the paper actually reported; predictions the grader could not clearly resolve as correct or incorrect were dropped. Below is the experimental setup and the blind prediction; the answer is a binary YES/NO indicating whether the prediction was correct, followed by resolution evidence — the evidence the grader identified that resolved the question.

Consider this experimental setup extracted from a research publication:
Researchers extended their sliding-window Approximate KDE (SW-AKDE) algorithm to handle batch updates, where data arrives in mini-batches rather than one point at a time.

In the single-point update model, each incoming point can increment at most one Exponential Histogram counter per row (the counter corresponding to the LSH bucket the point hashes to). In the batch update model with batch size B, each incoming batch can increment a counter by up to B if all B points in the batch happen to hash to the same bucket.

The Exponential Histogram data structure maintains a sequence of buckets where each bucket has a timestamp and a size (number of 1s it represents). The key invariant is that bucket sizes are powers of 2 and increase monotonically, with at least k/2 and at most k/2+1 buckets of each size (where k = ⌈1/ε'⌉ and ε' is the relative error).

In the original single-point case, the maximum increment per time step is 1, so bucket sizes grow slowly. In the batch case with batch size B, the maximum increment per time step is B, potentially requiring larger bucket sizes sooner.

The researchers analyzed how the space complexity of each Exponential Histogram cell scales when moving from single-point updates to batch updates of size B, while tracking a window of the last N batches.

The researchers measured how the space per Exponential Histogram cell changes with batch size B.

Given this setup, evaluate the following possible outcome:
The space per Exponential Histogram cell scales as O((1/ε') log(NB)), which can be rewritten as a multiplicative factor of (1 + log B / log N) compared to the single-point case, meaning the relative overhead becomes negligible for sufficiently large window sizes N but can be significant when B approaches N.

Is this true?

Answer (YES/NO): NO